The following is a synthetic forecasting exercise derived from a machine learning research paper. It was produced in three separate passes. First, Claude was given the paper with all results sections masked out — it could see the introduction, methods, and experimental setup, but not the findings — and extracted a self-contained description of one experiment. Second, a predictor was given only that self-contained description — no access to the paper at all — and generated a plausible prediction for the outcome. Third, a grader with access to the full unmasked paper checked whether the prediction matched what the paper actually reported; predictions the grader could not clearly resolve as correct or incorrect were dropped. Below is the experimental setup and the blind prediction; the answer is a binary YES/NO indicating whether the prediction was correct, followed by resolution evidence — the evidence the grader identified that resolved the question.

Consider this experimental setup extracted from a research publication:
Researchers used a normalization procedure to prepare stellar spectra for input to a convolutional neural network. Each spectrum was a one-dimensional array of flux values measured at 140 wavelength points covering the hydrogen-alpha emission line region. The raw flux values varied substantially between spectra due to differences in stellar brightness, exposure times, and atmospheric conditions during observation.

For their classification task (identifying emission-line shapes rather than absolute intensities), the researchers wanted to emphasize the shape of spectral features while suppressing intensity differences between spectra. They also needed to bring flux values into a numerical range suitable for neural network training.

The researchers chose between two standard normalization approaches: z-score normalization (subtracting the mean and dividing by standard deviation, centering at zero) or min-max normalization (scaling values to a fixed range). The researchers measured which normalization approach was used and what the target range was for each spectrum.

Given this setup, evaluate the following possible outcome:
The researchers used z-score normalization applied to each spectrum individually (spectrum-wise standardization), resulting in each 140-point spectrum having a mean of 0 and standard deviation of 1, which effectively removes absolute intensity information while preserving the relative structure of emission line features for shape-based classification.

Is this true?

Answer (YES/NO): NO